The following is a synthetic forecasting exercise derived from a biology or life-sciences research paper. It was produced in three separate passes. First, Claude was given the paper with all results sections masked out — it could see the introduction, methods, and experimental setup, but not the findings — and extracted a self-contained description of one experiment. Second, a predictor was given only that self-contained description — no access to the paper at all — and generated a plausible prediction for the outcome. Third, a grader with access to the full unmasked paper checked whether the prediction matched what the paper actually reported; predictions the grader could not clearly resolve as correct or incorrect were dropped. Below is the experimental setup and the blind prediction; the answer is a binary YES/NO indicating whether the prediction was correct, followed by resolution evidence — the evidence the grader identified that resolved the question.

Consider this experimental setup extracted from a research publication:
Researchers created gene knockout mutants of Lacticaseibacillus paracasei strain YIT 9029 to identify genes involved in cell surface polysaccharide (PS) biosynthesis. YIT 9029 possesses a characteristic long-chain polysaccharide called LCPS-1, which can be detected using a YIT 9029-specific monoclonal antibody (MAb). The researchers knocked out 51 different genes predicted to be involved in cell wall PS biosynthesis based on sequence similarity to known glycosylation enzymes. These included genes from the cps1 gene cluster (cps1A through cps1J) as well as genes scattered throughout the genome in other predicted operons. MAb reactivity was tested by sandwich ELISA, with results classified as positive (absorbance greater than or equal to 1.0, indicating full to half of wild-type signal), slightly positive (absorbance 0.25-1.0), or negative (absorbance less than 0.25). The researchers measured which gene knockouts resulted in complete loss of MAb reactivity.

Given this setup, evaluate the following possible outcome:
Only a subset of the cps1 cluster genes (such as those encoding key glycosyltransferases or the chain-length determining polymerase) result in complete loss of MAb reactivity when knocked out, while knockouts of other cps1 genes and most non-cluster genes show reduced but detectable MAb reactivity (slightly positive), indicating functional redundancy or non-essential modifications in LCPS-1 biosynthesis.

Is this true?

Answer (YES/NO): NO